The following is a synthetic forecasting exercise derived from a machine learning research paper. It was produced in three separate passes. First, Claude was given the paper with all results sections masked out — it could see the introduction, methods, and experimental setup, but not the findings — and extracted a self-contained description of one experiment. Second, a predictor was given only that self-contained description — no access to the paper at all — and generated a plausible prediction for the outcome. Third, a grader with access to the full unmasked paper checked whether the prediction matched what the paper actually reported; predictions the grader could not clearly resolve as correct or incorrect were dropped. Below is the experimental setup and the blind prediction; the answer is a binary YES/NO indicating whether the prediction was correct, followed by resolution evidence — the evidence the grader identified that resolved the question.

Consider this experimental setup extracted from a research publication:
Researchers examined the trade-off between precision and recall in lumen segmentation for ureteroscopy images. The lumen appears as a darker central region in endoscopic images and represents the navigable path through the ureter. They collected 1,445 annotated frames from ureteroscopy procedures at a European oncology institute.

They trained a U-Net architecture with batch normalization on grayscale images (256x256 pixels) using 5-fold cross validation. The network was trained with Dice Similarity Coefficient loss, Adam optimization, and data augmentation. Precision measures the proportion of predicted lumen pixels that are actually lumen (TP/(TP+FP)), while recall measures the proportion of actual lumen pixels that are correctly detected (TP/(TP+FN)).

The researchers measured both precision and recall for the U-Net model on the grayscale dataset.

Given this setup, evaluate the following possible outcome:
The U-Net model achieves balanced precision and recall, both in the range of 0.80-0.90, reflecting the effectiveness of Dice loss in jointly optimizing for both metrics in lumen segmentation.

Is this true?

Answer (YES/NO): NO